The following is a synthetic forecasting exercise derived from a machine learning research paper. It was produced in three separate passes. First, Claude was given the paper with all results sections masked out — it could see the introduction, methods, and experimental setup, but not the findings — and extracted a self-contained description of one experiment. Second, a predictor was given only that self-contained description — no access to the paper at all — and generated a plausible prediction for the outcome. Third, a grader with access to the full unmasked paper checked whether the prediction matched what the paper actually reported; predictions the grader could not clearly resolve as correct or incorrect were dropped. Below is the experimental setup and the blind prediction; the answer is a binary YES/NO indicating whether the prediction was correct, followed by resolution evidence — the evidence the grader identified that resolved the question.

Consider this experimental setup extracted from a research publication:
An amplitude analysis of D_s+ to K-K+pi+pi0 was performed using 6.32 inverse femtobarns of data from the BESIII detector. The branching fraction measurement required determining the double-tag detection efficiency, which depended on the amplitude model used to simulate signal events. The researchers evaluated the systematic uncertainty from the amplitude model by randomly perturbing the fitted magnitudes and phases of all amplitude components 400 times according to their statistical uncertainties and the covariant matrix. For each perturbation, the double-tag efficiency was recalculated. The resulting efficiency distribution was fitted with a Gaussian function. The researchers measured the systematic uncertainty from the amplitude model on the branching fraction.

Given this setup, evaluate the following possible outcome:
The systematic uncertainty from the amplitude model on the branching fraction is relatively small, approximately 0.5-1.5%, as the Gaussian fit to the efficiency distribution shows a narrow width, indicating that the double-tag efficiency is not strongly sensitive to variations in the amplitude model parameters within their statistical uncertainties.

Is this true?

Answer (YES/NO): NO